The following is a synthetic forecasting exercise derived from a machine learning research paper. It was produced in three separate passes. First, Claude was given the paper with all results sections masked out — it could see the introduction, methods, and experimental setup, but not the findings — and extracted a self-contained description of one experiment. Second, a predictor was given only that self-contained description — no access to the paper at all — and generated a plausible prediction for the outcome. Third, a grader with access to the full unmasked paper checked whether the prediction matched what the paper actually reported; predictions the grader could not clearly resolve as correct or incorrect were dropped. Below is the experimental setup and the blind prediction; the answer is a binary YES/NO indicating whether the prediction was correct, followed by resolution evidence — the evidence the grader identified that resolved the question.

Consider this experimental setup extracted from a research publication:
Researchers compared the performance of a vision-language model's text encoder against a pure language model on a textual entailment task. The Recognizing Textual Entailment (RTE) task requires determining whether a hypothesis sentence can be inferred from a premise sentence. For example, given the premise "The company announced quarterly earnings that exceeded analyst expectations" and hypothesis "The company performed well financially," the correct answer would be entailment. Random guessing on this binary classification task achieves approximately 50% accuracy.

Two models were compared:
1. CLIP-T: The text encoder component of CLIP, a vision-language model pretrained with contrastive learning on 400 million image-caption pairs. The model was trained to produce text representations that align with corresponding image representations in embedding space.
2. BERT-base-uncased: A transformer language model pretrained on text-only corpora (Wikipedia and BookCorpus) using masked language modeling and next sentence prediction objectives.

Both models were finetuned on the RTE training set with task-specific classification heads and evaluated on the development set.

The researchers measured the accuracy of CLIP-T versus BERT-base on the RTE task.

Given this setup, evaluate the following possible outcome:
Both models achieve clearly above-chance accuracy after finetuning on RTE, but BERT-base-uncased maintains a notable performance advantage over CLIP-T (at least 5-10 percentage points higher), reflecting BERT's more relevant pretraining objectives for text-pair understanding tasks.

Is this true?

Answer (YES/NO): NO